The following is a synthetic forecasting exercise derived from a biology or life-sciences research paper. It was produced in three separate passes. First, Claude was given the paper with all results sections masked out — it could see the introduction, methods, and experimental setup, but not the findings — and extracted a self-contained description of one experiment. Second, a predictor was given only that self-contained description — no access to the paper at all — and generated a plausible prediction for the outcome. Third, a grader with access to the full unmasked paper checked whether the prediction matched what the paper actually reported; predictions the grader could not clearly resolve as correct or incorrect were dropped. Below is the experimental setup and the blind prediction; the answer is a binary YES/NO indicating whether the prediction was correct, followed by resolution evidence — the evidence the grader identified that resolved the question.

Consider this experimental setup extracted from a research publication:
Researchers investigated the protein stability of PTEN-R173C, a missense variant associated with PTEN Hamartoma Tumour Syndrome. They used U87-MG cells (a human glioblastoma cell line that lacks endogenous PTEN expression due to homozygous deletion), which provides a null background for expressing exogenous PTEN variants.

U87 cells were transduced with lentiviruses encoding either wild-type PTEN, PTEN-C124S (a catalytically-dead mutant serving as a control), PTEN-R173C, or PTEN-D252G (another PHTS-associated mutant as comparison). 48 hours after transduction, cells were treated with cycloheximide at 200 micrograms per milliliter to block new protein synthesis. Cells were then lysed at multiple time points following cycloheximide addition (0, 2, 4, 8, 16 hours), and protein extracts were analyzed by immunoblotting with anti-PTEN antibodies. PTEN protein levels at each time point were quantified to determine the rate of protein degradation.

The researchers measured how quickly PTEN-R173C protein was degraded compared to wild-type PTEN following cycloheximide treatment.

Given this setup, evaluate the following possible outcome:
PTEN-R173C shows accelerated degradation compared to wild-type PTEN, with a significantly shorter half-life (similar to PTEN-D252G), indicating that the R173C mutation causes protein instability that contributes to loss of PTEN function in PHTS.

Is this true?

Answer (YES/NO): NO